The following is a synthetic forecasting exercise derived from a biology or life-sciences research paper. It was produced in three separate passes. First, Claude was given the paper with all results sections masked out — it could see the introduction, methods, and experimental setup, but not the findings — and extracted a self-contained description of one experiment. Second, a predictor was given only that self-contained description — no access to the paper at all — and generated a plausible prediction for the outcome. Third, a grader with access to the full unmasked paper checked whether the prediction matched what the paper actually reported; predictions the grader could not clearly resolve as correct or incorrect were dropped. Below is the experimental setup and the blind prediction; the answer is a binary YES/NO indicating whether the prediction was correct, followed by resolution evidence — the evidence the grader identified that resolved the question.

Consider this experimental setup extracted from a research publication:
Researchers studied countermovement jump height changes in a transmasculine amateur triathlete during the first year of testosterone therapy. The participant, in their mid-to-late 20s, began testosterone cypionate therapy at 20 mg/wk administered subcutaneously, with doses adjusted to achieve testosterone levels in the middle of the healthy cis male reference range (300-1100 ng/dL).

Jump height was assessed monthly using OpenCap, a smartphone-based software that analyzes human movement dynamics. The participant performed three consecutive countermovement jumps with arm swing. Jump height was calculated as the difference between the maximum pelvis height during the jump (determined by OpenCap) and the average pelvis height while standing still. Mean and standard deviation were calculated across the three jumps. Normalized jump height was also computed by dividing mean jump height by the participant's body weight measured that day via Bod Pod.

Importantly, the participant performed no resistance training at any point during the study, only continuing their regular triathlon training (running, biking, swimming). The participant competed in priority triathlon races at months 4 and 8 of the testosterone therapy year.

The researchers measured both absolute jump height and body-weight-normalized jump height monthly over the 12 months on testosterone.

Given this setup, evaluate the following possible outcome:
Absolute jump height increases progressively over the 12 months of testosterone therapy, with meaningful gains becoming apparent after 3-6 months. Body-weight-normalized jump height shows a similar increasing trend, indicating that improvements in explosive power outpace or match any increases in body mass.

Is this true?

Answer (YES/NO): NO